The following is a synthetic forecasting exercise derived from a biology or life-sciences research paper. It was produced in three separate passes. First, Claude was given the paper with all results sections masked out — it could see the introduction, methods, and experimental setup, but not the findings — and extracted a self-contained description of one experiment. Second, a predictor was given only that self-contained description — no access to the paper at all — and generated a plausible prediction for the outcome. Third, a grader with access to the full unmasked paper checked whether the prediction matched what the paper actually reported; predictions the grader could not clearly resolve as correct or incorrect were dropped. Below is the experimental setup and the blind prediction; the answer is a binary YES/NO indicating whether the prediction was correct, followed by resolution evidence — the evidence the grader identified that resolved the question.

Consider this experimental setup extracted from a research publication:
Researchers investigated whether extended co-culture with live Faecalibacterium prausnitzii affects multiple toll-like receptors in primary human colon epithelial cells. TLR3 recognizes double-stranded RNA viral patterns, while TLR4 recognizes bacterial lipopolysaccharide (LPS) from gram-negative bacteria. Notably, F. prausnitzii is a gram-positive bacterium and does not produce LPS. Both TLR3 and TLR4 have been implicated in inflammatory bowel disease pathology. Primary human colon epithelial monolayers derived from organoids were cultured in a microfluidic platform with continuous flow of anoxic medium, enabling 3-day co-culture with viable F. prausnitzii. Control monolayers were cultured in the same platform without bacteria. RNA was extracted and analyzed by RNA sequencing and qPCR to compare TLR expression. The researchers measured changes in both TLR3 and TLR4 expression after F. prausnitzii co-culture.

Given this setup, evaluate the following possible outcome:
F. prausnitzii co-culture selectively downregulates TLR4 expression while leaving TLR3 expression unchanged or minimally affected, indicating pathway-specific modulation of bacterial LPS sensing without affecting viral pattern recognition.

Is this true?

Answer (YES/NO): NO